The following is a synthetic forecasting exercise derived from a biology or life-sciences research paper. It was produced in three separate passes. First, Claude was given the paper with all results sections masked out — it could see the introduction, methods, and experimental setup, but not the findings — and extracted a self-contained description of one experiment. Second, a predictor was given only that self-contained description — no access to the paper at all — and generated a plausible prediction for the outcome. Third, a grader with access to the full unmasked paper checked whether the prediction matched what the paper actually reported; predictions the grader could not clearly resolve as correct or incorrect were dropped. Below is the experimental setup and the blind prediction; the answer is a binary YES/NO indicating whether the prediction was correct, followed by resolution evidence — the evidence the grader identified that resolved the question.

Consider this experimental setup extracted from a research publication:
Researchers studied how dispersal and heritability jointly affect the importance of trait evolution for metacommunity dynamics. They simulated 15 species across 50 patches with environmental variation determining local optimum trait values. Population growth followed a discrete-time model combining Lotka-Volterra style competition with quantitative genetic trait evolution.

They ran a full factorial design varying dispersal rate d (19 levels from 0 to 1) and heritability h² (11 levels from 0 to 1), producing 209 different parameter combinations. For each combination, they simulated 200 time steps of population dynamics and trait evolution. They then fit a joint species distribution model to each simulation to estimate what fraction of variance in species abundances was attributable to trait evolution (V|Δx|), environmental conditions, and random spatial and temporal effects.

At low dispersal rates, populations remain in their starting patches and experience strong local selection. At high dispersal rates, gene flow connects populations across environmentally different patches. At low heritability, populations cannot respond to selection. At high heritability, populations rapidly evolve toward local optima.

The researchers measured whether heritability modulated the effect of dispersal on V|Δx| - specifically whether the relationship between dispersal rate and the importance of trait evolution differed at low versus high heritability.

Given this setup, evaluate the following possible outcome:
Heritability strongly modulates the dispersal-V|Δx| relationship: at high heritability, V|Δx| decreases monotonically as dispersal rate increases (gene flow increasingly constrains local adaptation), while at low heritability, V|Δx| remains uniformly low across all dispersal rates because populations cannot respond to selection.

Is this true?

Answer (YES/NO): NO